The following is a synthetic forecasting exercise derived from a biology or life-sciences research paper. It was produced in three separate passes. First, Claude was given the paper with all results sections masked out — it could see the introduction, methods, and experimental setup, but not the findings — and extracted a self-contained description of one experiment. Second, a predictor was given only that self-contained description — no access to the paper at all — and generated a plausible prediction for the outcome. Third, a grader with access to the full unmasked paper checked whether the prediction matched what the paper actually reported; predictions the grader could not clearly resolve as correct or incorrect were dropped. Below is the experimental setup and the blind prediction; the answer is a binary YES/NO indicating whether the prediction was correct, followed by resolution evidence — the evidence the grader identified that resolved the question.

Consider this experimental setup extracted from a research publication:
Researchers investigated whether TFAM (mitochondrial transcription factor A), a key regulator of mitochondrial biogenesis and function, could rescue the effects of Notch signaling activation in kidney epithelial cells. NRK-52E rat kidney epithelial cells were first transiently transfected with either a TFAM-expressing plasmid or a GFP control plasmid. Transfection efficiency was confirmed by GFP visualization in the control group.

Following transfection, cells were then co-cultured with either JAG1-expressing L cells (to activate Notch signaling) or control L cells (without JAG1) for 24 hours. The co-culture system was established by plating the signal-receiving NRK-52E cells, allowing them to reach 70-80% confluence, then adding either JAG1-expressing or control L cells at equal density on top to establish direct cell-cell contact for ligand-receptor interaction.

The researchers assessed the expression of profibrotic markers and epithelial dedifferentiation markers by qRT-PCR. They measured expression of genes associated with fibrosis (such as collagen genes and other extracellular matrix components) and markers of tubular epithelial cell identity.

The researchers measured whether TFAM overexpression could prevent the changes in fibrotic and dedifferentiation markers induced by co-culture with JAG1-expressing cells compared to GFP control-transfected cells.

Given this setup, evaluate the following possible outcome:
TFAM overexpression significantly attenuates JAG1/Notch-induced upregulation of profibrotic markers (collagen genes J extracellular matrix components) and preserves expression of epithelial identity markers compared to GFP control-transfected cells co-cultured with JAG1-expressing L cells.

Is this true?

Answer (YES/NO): YES